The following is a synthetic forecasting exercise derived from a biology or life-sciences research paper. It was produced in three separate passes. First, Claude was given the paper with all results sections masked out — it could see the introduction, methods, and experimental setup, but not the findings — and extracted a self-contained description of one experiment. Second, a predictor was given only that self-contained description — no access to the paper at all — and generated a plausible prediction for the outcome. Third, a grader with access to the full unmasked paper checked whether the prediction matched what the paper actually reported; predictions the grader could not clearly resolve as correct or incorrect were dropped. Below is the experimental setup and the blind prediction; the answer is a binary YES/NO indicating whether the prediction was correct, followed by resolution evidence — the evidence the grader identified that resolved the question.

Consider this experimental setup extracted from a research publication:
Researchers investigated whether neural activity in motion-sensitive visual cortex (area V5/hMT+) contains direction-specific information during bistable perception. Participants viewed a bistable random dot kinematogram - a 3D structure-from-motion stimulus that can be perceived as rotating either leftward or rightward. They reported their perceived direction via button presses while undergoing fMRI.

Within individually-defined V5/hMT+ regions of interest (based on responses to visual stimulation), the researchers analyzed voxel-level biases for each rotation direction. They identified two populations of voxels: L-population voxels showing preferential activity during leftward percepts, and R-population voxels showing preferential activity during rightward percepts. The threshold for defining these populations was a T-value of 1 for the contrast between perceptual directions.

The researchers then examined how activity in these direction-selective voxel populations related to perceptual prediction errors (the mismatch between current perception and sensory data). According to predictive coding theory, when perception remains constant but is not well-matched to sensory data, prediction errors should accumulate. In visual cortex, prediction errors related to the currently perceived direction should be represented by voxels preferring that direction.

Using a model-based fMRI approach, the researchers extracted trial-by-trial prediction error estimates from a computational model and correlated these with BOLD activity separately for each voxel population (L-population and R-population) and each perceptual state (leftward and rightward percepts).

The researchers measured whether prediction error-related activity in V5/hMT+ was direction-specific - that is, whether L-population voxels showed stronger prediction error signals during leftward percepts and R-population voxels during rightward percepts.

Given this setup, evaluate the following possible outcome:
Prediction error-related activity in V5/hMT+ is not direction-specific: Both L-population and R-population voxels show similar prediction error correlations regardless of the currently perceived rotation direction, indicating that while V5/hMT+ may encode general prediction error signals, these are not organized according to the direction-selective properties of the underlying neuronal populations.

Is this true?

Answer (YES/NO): NO